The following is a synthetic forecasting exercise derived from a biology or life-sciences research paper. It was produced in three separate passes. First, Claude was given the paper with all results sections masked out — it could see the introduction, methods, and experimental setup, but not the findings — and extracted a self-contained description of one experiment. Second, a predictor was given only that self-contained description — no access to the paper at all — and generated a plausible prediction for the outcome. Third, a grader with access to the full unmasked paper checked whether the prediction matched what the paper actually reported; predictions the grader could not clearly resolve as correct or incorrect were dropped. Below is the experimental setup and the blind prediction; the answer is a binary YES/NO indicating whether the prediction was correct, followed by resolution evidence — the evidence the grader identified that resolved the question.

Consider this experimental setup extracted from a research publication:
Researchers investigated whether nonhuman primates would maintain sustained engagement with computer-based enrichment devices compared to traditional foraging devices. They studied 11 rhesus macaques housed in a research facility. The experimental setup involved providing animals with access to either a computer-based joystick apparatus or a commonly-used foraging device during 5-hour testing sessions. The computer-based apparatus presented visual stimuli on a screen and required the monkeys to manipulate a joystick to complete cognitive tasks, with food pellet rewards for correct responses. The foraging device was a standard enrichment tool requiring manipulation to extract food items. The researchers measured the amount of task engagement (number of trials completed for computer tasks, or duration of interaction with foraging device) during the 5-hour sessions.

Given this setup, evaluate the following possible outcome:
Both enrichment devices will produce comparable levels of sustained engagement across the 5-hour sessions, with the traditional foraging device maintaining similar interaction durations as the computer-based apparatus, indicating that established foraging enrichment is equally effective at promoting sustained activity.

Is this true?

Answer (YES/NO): NO